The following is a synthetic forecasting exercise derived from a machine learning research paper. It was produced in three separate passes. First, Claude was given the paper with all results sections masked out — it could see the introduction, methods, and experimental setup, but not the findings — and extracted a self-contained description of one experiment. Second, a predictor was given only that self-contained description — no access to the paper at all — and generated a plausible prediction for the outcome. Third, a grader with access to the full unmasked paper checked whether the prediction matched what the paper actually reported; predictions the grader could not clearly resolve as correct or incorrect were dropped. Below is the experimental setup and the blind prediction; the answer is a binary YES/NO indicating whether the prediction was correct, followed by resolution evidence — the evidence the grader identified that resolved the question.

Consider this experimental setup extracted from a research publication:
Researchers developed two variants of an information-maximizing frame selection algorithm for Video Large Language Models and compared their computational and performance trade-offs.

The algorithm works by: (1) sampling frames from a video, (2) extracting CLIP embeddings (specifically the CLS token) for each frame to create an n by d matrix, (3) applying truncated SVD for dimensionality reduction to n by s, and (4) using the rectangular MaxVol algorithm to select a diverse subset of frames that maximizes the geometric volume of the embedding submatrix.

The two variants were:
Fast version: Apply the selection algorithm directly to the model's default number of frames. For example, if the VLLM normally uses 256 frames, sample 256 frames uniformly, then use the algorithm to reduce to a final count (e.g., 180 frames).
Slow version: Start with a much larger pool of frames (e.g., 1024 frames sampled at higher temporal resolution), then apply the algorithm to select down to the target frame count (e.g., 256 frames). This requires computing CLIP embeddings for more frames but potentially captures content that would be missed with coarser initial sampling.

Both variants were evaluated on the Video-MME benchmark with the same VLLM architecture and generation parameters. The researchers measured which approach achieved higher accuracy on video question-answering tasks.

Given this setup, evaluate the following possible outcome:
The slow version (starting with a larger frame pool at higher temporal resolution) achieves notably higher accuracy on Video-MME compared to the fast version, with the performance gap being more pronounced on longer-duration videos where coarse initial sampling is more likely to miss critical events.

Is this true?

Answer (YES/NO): YES